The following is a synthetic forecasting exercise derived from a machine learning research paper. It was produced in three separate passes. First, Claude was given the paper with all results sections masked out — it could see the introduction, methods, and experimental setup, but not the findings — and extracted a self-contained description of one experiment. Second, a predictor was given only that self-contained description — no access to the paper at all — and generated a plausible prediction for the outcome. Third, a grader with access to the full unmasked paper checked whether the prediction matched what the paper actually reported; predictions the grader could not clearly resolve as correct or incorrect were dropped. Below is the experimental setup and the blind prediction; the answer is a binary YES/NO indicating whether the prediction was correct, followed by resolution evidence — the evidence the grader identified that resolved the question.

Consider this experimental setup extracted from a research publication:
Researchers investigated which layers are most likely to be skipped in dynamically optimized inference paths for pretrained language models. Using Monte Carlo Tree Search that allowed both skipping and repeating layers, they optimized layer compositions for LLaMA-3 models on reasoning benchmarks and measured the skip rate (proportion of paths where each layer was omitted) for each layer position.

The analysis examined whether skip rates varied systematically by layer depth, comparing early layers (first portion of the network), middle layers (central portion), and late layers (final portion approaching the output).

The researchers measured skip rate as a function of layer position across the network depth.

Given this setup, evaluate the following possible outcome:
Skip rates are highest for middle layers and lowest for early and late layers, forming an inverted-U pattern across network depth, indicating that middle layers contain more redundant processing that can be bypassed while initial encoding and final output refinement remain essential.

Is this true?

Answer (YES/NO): YES